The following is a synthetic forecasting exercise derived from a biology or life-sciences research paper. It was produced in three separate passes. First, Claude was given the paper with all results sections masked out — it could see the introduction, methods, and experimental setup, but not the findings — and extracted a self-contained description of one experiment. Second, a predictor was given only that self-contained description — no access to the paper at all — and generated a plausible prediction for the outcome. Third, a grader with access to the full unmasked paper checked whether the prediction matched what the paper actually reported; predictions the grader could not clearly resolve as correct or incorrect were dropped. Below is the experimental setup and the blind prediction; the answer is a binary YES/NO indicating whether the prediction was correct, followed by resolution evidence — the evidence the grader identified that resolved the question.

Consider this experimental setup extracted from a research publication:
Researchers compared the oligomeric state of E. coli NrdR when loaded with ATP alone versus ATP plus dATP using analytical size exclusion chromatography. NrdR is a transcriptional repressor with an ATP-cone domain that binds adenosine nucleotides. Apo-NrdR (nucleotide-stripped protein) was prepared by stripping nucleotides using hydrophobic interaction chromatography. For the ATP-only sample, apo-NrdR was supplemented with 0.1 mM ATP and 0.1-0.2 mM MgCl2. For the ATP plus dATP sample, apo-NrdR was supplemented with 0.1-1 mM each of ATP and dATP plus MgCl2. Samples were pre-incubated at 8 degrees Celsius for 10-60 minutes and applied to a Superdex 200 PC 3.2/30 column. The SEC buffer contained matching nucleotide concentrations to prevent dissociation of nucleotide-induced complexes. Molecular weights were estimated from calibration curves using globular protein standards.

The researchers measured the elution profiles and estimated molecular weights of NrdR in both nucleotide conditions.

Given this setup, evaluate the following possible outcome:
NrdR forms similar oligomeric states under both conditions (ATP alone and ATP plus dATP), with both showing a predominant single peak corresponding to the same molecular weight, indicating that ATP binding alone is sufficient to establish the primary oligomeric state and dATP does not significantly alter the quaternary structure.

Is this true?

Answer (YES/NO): NO